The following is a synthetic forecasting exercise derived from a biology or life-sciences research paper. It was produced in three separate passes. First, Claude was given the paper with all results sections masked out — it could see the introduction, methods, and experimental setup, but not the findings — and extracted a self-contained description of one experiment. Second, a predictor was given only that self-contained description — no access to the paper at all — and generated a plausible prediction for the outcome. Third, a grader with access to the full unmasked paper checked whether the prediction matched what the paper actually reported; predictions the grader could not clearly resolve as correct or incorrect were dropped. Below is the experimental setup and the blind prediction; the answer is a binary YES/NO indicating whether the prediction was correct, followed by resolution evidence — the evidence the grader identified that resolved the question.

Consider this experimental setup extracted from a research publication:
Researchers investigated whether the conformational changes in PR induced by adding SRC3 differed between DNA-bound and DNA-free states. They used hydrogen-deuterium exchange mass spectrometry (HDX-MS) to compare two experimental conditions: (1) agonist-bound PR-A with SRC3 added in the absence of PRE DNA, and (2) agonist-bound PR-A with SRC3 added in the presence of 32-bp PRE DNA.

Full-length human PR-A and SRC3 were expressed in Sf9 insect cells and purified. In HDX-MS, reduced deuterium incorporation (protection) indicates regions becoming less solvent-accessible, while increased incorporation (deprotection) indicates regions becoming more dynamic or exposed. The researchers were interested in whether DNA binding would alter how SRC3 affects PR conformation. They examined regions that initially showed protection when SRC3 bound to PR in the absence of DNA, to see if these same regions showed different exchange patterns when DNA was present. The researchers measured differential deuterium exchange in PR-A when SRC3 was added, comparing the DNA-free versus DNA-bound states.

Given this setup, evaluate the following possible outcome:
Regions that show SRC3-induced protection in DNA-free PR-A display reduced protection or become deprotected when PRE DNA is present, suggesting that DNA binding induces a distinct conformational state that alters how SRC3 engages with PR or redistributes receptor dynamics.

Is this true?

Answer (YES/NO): YES